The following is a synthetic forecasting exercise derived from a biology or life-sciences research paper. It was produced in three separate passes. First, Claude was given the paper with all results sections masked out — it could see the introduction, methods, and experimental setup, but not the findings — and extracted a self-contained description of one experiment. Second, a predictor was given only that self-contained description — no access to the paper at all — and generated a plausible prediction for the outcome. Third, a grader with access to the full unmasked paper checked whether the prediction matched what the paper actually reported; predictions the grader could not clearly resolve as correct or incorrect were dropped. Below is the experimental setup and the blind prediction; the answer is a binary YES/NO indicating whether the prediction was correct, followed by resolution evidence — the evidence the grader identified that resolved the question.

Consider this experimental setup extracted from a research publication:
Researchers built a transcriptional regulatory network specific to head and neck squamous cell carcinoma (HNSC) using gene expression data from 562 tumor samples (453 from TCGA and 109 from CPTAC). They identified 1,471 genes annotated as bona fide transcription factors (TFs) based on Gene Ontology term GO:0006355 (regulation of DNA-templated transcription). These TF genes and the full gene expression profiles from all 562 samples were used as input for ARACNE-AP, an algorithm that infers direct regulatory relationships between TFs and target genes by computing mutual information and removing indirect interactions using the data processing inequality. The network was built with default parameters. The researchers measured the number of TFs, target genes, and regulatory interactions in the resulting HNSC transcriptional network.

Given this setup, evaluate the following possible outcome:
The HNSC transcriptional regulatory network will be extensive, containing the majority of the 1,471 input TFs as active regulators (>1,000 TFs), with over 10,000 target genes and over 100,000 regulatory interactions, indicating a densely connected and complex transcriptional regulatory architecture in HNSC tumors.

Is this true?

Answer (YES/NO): YES